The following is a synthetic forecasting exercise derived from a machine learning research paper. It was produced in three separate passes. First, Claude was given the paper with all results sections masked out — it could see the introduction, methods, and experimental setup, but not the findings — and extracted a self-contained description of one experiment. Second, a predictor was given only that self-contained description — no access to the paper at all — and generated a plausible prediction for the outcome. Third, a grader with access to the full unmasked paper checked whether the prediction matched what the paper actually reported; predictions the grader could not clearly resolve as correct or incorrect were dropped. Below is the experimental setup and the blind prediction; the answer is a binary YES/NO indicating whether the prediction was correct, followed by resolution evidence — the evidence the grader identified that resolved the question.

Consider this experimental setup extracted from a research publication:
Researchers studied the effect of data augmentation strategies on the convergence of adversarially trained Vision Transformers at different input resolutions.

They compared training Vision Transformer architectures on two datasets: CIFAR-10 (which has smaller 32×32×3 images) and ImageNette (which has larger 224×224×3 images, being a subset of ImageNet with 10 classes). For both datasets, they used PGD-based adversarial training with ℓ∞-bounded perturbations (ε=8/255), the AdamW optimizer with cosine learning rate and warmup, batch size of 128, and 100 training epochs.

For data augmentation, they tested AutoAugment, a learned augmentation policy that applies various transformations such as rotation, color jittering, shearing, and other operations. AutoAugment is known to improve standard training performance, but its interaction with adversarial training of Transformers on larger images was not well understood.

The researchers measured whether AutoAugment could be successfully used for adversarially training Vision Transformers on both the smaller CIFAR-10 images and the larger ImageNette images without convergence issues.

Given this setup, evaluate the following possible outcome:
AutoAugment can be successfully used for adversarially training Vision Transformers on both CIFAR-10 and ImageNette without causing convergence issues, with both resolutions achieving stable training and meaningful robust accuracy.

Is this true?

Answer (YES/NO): NO